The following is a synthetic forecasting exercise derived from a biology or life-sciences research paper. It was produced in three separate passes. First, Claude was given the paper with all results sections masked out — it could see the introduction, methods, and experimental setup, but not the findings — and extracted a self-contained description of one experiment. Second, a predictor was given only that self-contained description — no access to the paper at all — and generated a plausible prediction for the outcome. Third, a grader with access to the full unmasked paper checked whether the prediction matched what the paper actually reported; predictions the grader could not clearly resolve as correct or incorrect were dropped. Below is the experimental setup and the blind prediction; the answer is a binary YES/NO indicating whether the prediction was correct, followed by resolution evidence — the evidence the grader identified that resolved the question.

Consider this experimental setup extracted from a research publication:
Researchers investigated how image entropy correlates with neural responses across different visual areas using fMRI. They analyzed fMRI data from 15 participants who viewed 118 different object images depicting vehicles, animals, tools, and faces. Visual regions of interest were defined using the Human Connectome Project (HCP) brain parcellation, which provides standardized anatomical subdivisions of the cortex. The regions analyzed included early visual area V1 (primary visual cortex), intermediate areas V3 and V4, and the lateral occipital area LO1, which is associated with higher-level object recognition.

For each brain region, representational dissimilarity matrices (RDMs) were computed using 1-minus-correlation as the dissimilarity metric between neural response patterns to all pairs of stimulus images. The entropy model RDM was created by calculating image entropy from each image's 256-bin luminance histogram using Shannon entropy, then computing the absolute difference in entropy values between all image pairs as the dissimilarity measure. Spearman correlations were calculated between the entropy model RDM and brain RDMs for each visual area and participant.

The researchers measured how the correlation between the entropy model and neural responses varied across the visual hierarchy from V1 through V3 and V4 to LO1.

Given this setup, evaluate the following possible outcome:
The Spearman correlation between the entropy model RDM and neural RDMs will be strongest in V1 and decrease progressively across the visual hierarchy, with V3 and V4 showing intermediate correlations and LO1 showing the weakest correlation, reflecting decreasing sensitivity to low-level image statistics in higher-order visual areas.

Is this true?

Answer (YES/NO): YES